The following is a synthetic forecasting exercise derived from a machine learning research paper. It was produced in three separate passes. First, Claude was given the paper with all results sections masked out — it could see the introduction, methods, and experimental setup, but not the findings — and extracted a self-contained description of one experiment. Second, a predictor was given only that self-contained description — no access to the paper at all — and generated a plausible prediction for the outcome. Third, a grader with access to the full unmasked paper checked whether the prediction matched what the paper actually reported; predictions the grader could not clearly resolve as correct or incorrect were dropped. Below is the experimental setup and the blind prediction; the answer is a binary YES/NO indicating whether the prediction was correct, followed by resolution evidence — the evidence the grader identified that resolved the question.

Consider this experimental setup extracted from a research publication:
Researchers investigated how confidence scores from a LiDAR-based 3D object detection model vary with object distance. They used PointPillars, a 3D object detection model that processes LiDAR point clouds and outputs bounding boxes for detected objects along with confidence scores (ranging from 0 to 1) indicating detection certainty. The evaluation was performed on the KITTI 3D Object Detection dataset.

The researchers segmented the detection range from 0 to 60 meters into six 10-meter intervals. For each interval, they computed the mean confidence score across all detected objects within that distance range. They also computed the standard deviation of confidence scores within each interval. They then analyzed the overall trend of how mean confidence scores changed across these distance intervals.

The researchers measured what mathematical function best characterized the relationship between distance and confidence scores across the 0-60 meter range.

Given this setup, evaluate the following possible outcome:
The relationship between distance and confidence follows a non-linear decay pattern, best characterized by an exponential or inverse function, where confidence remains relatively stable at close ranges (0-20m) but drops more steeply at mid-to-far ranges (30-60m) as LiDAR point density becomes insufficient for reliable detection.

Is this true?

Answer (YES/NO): NO